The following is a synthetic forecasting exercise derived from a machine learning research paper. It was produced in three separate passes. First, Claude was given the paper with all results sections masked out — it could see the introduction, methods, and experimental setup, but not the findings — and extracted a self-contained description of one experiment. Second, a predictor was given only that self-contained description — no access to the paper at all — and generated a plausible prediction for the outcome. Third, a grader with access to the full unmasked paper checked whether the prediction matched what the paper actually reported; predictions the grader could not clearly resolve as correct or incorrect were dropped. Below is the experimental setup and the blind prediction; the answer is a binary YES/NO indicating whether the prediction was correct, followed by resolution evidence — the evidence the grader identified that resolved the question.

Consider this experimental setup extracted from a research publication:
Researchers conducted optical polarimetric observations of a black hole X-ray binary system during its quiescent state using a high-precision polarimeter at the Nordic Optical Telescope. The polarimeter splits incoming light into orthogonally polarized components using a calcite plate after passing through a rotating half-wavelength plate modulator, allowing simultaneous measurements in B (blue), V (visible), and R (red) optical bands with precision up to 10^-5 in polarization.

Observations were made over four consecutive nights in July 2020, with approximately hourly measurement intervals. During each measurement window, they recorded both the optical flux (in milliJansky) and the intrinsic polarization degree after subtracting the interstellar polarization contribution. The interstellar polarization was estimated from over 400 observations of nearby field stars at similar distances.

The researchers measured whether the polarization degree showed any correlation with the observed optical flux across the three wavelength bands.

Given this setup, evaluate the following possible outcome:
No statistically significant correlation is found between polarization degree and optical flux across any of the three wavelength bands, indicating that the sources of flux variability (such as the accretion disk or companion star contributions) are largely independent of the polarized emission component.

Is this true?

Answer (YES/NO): NO